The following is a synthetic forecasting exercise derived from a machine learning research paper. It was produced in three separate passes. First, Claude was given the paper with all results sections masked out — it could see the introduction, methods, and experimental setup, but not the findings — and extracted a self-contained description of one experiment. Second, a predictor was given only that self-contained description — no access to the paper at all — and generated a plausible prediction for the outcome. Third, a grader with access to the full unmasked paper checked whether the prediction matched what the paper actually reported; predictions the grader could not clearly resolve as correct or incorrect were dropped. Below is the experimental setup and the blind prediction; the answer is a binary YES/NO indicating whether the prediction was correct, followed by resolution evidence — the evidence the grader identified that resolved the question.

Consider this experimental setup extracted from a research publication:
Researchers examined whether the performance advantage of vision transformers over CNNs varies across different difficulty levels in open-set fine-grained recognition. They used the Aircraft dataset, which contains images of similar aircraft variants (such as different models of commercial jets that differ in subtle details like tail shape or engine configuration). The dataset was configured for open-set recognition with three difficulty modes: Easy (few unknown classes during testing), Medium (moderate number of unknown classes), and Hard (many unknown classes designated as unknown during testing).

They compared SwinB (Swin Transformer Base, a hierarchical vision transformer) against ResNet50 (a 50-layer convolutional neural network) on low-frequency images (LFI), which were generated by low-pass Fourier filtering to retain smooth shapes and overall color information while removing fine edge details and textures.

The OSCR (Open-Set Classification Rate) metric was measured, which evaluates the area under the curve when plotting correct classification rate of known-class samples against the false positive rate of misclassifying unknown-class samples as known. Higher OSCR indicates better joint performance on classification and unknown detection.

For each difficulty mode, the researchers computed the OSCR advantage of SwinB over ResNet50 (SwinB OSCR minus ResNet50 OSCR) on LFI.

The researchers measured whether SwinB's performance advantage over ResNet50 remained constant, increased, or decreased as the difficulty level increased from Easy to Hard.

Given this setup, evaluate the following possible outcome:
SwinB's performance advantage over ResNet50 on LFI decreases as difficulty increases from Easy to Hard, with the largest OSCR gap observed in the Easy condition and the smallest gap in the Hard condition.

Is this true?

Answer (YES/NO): NO